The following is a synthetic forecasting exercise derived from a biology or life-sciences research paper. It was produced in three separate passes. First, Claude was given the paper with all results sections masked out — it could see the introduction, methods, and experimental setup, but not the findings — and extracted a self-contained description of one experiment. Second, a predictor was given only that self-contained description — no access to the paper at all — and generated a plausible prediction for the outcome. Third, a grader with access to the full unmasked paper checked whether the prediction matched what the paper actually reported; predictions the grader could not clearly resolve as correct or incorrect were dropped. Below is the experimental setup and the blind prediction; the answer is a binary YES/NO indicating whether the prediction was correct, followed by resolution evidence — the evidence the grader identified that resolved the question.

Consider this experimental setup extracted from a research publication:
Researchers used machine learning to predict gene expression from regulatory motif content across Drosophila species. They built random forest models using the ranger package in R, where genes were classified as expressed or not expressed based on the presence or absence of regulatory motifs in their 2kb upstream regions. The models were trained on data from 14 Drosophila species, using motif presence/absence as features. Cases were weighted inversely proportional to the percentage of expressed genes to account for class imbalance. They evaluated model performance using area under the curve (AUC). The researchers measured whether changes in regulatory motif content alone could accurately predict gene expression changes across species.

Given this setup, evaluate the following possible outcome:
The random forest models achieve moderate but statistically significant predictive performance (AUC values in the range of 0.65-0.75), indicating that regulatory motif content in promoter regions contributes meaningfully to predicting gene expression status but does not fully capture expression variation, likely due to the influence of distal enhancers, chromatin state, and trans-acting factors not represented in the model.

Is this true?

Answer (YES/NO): NO